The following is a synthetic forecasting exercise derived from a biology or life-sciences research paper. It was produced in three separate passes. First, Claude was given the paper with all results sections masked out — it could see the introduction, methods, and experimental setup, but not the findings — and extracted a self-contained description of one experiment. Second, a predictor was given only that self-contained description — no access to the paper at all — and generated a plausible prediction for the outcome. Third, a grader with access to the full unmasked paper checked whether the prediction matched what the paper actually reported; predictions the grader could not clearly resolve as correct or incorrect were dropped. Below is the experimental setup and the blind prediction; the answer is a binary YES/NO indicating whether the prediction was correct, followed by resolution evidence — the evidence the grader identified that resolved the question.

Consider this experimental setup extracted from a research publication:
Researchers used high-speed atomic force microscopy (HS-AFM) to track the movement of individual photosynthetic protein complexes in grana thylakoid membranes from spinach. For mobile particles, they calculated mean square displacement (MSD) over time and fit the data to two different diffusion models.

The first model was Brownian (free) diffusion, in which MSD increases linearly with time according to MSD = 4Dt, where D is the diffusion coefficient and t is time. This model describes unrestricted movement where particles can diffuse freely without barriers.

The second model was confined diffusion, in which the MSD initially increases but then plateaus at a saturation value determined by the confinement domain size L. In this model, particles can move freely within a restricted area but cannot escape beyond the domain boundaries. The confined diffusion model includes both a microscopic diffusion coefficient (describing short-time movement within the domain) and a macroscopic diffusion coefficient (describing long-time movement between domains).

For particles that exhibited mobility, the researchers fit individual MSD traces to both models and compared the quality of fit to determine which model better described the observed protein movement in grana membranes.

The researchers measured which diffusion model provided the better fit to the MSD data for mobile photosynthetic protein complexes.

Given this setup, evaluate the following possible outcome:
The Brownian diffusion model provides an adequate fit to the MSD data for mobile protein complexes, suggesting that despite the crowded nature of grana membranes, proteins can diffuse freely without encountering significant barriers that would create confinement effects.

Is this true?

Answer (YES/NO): NO